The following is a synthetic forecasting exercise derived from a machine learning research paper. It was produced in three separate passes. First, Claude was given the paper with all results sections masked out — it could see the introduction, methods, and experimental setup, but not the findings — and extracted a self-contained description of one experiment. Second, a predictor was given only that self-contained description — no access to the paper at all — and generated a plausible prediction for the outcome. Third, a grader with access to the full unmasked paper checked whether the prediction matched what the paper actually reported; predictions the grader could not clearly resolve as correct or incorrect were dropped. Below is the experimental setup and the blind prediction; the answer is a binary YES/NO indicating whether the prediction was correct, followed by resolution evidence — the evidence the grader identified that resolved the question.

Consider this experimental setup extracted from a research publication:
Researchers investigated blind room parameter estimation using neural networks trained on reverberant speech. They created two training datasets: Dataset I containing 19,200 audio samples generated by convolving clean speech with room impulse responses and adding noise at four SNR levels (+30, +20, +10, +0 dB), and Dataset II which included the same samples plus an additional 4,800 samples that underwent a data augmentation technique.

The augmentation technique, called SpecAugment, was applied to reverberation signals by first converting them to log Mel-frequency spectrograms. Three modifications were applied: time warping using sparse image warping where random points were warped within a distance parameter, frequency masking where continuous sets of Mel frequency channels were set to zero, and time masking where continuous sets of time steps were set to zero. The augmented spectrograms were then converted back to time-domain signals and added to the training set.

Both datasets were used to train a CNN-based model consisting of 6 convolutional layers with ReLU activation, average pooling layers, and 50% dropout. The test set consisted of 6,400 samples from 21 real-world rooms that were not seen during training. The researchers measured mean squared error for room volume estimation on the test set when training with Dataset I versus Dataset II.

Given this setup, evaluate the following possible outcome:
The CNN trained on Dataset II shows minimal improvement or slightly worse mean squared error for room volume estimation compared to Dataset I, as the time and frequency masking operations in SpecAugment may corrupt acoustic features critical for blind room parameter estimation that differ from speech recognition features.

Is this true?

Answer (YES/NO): NO